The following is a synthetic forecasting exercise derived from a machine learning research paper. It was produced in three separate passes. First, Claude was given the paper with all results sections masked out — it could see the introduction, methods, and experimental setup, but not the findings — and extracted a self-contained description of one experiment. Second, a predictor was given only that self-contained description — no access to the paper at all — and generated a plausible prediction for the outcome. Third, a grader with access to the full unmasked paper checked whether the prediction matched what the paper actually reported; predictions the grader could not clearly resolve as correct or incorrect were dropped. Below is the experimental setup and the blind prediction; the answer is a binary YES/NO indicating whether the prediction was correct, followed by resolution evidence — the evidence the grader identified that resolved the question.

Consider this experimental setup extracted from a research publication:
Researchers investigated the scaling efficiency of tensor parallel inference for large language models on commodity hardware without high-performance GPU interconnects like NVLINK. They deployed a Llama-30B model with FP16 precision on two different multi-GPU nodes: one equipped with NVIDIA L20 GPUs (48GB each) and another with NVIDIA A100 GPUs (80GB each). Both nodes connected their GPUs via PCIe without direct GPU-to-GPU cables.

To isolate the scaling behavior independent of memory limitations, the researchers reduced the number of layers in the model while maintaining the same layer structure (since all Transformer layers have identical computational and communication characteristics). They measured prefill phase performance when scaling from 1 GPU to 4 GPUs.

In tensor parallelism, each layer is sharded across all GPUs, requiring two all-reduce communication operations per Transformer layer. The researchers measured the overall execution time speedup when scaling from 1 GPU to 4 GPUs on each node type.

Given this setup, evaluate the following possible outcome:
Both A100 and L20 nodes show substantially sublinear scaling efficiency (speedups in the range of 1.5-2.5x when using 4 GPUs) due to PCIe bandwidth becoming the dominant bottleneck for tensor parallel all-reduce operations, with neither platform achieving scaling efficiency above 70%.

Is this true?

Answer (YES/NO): YES